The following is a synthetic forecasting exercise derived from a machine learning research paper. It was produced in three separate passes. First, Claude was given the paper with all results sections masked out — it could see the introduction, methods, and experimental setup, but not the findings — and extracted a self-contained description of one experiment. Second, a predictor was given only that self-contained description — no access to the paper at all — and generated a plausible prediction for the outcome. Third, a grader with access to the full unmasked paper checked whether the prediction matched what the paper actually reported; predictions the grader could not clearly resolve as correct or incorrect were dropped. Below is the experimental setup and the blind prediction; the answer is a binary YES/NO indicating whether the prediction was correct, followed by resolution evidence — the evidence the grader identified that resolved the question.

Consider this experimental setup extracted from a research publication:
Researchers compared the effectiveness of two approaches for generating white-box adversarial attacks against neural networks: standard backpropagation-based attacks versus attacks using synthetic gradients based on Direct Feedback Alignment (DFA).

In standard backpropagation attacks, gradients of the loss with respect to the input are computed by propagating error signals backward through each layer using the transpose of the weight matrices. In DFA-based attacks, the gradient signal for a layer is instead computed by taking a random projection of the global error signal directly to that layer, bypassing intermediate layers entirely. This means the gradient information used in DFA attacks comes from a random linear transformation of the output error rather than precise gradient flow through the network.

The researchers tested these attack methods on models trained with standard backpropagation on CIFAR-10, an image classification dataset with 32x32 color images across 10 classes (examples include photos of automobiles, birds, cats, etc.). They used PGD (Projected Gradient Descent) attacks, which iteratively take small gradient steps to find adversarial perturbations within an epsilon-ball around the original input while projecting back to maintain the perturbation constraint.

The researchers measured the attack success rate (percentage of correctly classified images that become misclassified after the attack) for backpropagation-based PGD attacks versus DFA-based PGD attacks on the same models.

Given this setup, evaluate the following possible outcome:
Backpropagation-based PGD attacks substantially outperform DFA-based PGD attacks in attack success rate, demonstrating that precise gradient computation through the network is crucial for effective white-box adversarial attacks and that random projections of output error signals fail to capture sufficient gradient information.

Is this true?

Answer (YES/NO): YES